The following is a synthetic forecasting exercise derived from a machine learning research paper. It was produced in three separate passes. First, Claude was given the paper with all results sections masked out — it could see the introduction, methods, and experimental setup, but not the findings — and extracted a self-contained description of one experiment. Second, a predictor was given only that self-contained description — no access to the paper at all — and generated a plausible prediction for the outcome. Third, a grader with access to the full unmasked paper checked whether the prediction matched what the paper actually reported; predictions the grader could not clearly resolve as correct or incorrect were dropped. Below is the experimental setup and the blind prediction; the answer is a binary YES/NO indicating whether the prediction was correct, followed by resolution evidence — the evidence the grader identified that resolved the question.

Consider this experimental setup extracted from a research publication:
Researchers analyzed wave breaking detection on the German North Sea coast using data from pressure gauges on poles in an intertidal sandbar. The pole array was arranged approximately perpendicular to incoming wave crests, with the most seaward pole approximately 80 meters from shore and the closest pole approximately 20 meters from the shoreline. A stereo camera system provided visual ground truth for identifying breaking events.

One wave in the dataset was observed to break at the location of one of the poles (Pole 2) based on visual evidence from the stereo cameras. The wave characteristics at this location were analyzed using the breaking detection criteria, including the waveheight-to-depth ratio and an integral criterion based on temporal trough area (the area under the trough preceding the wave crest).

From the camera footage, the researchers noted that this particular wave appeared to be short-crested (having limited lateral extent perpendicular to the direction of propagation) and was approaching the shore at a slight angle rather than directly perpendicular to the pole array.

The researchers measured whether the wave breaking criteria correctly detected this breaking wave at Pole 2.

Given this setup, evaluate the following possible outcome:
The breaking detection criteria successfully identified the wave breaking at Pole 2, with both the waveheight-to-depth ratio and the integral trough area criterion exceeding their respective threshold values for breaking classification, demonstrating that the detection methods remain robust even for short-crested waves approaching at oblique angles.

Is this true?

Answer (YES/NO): NO